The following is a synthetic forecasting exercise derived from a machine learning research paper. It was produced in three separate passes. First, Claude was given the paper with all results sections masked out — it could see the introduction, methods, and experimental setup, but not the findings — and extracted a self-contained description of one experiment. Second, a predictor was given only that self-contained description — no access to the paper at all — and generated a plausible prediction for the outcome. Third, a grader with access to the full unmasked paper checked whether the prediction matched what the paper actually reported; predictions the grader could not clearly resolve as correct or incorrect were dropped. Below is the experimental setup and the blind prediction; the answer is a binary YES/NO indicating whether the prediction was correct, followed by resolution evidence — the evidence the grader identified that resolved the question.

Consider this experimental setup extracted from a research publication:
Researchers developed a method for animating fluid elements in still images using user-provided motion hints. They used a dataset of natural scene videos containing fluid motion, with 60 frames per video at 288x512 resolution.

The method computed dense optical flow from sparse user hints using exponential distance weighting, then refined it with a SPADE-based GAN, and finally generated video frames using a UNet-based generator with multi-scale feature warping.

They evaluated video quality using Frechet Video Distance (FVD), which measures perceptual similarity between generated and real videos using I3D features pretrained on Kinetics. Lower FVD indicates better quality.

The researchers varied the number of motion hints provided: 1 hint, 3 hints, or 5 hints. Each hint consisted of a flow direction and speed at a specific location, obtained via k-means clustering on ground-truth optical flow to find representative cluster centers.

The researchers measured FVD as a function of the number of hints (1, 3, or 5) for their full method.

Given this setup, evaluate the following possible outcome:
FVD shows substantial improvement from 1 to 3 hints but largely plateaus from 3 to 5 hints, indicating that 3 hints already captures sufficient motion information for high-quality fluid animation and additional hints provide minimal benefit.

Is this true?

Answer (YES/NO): YES